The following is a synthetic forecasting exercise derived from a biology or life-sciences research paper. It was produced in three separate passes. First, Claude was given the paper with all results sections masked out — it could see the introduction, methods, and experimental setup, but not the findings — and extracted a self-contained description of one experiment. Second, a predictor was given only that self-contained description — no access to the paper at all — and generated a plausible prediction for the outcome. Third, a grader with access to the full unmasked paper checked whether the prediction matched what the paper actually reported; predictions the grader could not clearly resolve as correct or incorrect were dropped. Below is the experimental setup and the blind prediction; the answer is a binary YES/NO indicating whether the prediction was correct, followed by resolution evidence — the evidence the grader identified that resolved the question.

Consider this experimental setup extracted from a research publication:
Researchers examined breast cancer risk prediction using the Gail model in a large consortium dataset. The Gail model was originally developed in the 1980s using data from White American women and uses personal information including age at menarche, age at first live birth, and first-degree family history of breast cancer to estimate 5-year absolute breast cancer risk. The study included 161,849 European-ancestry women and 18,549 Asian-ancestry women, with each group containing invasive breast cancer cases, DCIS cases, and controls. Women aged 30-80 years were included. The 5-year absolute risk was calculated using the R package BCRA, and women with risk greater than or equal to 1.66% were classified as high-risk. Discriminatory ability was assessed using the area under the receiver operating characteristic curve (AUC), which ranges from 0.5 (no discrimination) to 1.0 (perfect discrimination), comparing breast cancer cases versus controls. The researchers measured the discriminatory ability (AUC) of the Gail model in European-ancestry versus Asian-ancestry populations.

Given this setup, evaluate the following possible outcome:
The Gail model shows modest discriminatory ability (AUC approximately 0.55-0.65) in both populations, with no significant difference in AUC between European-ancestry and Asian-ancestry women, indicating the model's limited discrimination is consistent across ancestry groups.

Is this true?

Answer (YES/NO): NO